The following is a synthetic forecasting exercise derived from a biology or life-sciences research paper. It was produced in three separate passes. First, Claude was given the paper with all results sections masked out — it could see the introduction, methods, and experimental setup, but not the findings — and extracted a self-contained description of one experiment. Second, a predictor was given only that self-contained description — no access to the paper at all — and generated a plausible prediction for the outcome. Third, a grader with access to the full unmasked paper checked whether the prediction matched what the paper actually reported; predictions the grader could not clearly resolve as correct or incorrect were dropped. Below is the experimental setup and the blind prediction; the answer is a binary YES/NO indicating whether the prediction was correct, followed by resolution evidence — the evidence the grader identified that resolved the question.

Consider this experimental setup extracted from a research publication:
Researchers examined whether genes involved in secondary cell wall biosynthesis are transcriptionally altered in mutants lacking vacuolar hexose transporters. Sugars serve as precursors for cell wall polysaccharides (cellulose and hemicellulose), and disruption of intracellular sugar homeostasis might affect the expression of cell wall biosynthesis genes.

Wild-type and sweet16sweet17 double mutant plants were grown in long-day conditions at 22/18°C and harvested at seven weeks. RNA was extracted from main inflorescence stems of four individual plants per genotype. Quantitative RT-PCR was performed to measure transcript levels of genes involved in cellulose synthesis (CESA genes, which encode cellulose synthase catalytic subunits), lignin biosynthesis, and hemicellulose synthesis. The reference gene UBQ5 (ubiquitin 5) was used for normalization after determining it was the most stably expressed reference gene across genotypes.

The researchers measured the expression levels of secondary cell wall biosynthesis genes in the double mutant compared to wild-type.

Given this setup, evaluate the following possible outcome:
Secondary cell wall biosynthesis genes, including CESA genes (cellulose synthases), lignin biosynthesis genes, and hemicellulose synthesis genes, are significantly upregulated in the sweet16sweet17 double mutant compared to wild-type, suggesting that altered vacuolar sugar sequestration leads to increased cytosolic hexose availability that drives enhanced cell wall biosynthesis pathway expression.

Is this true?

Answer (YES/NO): NO